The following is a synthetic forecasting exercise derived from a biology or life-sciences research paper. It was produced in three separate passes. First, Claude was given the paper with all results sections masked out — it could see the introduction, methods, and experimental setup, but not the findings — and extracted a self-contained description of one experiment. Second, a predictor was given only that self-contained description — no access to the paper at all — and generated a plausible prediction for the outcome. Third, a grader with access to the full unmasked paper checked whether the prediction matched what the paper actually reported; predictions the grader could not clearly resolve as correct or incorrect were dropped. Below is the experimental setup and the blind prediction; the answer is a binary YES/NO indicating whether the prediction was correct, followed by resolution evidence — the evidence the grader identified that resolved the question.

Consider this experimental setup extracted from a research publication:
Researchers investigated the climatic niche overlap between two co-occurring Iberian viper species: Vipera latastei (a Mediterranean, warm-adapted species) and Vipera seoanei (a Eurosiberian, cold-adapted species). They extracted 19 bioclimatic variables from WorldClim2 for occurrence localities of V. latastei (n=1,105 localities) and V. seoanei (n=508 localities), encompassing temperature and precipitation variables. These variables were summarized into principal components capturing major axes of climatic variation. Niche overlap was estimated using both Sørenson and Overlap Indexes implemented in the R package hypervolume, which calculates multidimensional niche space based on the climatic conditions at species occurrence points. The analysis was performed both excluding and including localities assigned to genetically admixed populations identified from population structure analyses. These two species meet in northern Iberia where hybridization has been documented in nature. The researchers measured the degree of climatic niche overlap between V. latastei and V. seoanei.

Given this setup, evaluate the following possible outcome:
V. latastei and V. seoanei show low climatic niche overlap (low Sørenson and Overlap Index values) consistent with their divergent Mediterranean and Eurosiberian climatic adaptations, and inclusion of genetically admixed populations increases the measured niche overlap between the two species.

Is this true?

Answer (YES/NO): YES